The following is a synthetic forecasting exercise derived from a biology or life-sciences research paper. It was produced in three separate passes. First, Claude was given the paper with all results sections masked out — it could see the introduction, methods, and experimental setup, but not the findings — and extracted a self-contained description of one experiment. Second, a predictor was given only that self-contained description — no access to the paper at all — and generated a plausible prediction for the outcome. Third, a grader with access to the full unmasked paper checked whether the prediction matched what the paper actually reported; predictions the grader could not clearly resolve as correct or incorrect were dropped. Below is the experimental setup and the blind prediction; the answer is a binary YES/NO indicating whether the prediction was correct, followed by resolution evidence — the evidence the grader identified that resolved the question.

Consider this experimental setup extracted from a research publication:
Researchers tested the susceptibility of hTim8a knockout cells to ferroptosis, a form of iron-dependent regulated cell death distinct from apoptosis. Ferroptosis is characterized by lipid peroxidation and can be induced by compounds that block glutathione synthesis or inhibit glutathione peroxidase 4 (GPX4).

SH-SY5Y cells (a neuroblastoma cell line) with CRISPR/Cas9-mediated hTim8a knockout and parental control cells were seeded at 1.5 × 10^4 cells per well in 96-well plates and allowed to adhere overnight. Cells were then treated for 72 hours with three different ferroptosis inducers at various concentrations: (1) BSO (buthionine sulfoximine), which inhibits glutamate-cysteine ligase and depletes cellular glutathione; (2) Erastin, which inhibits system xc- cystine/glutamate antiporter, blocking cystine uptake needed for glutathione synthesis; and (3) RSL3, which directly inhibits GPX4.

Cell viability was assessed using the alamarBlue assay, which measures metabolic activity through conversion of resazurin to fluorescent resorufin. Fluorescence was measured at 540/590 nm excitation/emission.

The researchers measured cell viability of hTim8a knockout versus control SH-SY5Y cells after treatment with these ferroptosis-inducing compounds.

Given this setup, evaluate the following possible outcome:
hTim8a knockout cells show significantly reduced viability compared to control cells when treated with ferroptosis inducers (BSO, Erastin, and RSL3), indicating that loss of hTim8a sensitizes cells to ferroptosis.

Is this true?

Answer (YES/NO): NO